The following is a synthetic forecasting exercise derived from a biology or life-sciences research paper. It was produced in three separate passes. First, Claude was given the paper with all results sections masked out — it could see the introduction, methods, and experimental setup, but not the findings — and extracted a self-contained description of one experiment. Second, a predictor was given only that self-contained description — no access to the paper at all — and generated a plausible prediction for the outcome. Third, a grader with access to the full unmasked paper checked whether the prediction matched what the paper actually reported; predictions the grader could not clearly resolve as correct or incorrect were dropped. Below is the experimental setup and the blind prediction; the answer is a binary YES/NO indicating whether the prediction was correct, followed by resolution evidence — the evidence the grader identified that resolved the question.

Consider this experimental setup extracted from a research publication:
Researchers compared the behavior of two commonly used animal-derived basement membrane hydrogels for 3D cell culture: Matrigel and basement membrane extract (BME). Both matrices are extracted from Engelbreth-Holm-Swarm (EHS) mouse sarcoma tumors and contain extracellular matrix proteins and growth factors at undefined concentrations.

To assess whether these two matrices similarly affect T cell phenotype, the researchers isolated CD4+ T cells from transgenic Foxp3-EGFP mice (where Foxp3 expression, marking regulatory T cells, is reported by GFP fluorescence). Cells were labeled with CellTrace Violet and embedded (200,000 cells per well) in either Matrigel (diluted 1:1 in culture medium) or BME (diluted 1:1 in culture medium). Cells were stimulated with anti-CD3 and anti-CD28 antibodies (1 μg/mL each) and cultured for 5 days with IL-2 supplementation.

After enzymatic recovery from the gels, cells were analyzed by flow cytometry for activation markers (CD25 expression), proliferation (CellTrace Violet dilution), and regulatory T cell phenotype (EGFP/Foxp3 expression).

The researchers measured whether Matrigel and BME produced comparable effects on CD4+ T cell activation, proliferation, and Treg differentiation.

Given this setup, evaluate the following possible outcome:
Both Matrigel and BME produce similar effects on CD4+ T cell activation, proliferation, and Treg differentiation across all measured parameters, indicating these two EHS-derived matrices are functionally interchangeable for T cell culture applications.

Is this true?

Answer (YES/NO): NO